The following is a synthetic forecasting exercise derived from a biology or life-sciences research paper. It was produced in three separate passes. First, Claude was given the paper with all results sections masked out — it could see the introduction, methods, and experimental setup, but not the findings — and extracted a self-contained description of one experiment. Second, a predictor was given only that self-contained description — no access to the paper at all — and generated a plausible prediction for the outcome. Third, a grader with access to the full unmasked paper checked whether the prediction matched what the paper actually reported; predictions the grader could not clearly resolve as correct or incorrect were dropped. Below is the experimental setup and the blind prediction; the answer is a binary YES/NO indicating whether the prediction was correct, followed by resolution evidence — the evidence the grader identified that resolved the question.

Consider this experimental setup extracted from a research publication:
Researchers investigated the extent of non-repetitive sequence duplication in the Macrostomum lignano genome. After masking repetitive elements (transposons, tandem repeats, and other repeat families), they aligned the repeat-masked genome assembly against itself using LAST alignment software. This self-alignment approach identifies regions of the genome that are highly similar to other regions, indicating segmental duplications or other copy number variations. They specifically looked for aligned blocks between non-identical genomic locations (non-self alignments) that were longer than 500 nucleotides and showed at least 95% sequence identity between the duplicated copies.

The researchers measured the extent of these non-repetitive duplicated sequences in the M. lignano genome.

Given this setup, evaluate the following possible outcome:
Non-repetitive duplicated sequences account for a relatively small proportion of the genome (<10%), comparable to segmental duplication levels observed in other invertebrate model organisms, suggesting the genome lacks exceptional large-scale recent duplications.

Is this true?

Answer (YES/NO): NO